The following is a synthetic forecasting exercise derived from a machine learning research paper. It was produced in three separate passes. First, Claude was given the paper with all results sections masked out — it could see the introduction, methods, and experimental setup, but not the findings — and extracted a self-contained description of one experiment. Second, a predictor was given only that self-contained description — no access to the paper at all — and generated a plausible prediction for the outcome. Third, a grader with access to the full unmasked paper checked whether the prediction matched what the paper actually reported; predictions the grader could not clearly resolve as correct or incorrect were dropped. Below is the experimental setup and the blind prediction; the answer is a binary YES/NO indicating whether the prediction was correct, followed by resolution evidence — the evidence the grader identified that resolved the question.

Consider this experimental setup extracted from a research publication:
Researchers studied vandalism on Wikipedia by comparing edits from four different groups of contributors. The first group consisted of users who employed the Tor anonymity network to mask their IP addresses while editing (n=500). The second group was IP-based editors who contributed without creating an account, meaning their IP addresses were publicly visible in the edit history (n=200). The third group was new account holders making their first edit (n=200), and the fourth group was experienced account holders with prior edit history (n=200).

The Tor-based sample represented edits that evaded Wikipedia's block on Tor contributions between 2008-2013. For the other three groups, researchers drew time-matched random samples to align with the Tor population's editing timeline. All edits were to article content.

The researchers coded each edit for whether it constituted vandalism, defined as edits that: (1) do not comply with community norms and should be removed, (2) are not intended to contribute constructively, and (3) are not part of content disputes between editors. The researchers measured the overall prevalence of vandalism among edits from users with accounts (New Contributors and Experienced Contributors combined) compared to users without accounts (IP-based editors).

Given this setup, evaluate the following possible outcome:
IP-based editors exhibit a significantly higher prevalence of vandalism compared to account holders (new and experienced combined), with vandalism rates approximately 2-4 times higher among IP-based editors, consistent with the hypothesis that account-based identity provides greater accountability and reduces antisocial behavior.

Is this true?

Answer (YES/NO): YES